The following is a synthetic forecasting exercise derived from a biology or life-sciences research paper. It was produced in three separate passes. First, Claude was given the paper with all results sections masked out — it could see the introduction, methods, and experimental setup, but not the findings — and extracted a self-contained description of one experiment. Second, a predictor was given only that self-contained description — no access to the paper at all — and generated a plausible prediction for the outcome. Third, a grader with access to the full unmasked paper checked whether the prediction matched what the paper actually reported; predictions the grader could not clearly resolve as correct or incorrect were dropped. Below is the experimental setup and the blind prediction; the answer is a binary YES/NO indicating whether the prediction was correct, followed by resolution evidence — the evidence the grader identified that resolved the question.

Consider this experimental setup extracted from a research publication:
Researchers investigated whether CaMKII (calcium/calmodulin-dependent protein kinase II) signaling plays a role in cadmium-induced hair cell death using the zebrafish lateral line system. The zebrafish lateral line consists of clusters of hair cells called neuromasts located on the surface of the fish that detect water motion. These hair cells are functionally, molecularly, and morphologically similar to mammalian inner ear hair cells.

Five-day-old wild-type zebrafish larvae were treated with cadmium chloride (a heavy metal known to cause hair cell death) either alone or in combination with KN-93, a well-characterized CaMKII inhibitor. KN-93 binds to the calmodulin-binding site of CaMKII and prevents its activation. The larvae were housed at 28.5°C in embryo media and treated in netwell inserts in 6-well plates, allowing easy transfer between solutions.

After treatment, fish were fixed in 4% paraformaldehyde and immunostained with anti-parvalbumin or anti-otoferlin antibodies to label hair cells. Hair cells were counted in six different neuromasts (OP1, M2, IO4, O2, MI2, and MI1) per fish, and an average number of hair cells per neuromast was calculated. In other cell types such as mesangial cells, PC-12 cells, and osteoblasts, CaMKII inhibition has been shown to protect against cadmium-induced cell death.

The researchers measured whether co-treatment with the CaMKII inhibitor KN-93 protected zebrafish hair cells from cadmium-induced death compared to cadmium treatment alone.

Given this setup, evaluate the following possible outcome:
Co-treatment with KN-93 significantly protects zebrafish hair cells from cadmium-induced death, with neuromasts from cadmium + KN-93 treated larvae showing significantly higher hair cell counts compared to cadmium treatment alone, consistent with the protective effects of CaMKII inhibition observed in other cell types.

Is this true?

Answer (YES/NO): NO